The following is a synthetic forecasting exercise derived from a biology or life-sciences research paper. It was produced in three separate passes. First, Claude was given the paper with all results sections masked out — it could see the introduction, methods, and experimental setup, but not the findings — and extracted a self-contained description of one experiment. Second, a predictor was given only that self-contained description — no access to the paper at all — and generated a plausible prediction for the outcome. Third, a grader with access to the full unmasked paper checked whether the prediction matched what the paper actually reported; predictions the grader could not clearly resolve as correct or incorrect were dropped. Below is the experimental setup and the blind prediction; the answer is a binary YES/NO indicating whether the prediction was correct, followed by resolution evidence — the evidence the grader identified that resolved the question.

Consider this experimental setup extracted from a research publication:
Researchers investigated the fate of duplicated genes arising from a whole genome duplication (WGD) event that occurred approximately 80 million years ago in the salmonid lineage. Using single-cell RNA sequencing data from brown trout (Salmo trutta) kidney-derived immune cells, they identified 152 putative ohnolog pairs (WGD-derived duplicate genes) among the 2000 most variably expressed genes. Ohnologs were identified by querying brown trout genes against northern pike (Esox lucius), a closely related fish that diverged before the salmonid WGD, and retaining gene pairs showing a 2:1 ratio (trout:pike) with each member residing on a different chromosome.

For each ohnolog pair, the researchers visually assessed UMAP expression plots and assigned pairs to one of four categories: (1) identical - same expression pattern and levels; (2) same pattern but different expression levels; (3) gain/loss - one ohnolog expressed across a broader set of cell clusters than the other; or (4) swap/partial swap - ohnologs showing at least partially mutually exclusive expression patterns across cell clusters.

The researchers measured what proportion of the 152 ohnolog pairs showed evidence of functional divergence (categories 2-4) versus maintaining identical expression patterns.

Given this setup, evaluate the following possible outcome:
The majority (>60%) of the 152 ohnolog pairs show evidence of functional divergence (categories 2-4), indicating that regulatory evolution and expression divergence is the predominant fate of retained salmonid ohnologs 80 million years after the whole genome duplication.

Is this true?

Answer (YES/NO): NO